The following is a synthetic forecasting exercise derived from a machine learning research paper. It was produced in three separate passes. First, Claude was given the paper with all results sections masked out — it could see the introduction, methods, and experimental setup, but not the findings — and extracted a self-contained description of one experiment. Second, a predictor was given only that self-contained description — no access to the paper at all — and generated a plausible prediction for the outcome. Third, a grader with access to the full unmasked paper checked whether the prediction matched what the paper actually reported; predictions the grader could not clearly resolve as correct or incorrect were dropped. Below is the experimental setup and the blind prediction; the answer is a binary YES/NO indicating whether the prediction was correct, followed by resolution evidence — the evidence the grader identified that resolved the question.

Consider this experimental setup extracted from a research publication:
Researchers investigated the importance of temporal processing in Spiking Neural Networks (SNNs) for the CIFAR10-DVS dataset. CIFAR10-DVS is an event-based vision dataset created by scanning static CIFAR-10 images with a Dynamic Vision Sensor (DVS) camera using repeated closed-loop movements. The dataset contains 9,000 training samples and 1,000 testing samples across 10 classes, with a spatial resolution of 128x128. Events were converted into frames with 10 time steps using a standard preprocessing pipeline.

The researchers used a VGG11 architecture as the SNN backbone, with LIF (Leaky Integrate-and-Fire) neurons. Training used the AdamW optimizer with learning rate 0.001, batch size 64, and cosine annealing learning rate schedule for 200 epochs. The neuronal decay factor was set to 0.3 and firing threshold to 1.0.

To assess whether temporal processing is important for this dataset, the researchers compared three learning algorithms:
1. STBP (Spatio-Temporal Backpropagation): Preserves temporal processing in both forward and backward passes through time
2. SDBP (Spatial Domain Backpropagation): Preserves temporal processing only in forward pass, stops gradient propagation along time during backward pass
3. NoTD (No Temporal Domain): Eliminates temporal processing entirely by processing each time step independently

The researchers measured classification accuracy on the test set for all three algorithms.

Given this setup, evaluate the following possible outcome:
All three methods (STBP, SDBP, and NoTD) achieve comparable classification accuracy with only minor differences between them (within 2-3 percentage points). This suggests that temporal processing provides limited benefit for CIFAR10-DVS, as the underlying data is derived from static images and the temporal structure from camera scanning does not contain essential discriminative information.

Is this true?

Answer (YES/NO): YES